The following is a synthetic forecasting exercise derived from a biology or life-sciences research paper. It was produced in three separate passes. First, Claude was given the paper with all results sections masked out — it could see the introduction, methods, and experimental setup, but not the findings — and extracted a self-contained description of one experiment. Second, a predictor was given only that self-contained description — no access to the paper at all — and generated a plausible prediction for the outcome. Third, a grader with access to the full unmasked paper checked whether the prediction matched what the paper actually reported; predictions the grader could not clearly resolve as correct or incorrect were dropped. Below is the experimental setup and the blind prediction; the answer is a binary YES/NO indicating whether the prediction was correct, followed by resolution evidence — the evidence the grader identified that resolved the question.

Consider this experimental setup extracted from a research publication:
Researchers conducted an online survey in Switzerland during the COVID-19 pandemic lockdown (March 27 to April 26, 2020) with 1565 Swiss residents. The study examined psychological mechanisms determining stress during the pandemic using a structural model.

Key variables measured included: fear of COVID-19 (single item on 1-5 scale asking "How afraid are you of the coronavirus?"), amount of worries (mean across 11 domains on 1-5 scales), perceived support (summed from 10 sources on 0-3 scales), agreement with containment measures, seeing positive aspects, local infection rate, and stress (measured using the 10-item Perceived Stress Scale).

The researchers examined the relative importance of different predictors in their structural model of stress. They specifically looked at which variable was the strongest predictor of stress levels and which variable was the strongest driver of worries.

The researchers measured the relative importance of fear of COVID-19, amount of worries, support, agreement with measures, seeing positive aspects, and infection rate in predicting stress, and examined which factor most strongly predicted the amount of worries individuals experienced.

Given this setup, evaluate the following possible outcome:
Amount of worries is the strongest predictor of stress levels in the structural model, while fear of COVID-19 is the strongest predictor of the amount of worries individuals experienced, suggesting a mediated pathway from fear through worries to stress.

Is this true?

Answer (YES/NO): YES